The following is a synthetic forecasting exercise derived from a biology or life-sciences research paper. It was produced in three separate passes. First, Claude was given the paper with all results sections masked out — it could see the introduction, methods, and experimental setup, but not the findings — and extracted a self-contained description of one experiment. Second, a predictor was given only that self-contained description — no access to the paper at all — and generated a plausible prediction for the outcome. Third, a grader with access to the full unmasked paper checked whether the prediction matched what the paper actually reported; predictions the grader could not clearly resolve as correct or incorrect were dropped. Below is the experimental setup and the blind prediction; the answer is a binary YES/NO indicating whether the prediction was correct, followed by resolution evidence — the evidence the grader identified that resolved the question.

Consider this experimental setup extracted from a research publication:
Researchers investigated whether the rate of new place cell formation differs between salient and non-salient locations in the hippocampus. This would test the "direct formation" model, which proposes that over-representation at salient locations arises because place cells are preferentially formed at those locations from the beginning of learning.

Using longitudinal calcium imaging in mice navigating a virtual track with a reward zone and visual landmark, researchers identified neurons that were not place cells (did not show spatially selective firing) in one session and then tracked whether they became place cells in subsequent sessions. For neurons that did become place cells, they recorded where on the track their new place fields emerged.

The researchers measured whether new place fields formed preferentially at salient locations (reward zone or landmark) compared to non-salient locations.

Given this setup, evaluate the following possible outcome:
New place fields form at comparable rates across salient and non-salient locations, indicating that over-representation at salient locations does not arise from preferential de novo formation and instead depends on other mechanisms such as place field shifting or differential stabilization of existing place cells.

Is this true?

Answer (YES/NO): NO